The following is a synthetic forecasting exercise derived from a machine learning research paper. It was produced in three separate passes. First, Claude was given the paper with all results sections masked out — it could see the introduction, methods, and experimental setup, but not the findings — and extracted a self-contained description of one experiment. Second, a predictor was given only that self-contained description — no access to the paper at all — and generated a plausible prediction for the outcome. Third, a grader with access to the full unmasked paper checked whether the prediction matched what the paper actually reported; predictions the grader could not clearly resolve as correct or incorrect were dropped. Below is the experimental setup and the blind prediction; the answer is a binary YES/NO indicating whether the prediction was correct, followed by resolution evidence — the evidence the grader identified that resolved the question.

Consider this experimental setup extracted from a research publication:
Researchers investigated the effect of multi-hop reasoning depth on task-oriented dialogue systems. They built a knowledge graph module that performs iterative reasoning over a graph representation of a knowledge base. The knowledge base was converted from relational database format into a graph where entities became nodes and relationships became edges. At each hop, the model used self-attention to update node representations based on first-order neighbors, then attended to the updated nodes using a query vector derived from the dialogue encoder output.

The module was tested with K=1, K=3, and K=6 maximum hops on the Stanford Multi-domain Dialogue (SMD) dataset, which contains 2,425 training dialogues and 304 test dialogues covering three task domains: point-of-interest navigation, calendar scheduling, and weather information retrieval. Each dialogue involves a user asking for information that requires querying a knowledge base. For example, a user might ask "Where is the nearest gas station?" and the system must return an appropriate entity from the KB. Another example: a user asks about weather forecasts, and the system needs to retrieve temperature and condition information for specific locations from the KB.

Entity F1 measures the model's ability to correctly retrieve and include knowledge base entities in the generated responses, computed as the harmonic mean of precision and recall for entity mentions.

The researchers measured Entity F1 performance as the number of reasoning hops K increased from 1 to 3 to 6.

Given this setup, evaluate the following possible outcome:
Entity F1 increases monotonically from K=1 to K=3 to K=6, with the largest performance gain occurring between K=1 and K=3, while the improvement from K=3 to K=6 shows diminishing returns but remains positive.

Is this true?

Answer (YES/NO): NO